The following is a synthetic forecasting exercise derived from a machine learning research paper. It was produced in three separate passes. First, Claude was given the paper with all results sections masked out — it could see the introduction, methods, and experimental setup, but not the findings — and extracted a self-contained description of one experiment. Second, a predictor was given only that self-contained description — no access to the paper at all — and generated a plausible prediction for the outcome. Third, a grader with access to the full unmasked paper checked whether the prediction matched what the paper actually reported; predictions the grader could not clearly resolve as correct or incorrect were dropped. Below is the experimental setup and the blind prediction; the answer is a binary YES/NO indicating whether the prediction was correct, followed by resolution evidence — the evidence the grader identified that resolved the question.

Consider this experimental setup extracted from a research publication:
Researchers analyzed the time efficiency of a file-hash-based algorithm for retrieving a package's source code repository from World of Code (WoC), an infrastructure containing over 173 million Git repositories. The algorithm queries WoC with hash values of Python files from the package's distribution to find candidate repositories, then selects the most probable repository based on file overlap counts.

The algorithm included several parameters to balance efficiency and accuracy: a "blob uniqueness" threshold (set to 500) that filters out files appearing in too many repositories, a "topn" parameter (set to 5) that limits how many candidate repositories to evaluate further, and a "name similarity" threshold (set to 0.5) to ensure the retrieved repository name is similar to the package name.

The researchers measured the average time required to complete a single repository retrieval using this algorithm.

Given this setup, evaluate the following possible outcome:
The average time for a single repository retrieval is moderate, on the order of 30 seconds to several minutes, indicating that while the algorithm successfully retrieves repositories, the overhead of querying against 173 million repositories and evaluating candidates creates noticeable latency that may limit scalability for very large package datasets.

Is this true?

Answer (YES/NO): YES